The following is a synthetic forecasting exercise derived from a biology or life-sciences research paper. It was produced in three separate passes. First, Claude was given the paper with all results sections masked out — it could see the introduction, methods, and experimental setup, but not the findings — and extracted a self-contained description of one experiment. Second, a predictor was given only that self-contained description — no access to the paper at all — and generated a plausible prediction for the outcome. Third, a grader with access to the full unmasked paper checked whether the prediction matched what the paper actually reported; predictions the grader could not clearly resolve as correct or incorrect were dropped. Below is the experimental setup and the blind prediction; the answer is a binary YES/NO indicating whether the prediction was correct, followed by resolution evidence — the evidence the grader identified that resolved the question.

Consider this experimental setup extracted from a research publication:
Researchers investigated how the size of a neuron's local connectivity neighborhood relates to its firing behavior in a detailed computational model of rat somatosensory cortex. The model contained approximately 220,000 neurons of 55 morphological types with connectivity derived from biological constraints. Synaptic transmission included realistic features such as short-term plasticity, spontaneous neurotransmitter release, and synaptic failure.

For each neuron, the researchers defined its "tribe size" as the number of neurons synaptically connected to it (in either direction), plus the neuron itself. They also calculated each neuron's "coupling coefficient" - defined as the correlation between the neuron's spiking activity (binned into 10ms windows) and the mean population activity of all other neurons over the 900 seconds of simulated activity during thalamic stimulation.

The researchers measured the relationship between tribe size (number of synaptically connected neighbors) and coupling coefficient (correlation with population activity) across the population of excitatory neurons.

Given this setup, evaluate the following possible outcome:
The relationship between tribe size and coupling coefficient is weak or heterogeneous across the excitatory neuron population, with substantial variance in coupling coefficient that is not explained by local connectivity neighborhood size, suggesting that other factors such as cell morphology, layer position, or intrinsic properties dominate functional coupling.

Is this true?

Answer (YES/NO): NO